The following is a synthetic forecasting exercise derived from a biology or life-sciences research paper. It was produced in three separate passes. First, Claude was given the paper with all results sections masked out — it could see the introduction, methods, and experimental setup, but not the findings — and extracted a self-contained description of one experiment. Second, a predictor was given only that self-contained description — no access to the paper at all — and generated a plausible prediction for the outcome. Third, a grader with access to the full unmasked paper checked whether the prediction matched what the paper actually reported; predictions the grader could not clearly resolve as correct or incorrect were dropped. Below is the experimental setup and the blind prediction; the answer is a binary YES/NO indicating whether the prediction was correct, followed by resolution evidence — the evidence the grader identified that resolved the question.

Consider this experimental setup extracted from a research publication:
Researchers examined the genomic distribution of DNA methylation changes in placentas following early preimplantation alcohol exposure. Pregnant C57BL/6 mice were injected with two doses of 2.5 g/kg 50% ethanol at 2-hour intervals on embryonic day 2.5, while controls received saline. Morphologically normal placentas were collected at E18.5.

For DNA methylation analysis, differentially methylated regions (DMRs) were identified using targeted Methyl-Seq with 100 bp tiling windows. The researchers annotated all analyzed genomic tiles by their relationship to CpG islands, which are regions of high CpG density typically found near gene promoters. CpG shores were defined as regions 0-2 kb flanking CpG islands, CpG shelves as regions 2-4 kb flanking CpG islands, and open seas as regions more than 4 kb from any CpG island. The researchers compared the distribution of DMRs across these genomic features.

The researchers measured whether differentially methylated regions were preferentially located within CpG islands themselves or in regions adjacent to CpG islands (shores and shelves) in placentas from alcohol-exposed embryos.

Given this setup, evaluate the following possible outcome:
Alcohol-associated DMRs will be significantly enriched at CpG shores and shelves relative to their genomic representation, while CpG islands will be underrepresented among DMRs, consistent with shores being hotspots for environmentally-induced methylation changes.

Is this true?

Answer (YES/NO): NO